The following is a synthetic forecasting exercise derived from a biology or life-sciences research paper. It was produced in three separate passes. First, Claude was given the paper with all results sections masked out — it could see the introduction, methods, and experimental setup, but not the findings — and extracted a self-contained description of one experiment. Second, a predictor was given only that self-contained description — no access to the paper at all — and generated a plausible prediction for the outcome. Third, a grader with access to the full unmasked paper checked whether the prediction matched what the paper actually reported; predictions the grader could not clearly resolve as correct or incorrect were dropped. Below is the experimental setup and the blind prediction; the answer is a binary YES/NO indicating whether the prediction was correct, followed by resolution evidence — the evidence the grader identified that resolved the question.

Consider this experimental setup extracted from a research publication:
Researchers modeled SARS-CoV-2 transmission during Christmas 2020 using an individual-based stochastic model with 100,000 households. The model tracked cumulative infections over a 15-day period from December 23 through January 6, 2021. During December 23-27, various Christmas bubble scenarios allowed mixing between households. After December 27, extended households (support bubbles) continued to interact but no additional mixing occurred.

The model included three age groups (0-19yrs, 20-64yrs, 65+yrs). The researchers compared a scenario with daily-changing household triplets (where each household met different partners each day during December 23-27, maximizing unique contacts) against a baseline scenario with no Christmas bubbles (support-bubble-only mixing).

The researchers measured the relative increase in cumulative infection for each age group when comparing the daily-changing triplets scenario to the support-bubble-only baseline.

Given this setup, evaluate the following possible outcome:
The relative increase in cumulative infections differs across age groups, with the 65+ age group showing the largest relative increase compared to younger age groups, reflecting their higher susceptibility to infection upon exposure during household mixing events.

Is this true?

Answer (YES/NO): YES